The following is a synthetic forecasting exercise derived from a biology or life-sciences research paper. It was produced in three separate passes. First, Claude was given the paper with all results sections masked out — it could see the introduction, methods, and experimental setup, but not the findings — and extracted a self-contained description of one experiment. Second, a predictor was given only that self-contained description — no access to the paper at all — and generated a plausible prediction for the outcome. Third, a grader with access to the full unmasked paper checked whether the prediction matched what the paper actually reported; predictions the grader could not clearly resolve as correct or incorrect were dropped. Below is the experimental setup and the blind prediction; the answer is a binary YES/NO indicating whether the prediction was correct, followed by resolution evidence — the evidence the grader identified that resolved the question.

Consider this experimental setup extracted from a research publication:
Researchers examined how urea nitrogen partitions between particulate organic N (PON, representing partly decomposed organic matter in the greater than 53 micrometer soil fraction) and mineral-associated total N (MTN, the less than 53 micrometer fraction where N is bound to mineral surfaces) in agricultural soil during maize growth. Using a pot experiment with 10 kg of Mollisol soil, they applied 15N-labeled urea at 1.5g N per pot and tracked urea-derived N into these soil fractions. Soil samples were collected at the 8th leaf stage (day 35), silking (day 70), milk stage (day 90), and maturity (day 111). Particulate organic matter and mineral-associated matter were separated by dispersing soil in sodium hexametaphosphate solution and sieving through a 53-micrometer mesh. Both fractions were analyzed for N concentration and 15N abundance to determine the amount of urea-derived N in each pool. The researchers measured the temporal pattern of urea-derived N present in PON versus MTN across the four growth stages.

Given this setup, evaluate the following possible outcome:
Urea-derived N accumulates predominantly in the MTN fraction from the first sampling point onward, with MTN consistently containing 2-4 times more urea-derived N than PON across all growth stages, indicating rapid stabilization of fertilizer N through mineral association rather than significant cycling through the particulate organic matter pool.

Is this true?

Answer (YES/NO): NO